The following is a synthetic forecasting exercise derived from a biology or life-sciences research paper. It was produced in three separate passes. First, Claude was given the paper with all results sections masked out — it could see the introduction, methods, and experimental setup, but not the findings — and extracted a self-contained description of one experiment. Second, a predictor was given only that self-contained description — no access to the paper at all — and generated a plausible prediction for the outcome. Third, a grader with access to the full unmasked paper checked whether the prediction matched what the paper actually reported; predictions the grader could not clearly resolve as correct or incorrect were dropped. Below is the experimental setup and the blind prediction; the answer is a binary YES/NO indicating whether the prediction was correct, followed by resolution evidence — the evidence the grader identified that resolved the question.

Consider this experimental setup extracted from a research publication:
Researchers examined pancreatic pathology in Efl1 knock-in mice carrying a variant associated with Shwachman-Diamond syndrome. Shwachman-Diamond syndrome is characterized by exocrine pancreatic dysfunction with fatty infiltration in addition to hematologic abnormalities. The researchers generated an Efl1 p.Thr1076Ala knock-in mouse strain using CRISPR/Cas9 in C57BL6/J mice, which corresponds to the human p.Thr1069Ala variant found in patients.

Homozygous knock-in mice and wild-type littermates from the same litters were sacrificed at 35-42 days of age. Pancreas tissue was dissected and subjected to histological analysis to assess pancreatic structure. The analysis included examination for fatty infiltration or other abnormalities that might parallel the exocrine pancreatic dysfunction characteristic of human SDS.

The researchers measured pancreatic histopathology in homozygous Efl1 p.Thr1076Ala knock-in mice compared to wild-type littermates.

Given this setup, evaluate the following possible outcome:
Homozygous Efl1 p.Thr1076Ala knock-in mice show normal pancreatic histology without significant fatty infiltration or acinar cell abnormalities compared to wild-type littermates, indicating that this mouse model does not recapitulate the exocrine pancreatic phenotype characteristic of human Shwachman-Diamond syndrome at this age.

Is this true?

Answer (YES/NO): YES